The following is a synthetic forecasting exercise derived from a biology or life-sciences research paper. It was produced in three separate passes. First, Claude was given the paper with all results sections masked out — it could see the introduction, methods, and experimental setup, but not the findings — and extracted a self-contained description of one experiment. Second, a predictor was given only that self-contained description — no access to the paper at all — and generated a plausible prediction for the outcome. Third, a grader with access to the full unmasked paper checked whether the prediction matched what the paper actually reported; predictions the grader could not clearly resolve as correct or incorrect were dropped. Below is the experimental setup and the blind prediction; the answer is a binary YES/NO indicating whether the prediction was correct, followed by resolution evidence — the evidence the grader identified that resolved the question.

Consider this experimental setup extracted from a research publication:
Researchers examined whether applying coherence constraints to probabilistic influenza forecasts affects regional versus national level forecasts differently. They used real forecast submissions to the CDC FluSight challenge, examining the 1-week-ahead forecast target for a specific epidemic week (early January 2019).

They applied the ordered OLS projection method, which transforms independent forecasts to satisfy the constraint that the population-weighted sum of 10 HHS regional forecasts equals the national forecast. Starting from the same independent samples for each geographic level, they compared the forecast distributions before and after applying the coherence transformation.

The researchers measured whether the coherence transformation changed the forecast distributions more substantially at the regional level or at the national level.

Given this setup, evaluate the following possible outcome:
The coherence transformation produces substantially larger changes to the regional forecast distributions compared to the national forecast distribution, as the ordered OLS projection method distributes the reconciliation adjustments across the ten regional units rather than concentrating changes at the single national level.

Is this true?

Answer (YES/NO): NO